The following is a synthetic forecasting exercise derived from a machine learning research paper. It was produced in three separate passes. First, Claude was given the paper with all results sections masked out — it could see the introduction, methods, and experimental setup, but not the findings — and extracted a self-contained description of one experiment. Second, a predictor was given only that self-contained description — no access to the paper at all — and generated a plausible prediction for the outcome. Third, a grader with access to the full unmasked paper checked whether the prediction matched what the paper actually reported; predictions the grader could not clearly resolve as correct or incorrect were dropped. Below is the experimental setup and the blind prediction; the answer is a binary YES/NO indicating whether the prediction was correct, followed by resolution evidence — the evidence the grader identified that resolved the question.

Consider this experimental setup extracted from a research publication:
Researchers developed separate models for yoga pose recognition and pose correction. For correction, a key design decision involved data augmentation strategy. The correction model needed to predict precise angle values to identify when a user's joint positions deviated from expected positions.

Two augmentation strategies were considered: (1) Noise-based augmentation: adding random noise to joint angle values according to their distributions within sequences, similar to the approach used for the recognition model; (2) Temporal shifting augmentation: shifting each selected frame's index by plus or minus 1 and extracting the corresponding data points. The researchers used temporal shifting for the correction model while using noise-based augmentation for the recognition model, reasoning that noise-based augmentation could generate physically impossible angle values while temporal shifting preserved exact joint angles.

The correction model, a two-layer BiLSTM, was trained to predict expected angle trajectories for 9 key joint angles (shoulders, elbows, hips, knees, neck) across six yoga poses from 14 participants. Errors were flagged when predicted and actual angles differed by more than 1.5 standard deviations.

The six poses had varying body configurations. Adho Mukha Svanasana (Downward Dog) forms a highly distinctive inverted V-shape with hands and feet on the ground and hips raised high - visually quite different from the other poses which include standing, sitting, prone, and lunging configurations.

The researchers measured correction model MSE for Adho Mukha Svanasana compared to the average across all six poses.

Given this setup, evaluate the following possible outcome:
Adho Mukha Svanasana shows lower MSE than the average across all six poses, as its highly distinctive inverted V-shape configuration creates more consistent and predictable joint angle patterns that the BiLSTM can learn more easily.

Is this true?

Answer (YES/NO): NO